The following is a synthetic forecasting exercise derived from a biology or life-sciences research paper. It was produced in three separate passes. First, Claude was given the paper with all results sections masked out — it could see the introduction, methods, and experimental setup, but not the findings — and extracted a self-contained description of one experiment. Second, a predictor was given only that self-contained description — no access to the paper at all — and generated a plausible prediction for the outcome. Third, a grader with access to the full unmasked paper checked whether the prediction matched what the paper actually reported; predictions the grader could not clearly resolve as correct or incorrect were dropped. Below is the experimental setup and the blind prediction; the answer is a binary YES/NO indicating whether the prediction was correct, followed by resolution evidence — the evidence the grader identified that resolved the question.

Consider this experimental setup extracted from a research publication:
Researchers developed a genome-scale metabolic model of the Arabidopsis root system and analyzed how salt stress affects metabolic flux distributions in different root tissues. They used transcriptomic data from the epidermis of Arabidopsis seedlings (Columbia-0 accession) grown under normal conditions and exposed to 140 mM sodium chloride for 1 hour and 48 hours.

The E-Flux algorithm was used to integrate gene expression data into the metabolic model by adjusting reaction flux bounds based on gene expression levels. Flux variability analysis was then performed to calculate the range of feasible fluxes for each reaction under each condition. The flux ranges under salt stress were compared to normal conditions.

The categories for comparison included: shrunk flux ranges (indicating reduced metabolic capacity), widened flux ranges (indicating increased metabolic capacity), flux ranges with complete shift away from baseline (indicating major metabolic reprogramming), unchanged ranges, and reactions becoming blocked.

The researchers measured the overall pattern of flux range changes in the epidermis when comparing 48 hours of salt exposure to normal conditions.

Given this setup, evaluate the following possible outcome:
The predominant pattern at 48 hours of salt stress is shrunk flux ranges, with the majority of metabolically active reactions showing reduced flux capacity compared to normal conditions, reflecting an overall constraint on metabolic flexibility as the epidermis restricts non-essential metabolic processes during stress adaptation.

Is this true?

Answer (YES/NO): YES